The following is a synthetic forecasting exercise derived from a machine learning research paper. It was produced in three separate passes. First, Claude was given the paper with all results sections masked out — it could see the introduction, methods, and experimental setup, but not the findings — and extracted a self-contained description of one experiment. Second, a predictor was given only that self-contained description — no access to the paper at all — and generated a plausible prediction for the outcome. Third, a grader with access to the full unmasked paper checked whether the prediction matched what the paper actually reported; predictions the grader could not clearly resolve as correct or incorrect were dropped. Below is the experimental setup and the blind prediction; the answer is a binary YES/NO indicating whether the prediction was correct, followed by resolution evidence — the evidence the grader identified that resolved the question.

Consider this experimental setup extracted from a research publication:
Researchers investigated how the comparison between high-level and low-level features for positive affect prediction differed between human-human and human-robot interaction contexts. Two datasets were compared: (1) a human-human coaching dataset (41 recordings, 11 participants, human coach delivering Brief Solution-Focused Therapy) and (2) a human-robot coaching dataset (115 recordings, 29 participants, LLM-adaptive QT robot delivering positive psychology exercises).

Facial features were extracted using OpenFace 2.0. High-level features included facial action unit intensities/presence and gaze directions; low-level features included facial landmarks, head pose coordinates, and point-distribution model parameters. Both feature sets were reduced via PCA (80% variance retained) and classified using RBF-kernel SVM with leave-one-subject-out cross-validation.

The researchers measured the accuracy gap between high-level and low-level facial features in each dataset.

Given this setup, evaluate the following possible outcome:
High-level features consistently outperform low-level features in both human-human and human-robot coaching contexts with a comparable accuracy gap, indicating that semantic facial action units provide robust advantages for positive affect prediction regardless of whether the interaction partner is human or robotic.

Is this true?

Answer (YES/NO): NO